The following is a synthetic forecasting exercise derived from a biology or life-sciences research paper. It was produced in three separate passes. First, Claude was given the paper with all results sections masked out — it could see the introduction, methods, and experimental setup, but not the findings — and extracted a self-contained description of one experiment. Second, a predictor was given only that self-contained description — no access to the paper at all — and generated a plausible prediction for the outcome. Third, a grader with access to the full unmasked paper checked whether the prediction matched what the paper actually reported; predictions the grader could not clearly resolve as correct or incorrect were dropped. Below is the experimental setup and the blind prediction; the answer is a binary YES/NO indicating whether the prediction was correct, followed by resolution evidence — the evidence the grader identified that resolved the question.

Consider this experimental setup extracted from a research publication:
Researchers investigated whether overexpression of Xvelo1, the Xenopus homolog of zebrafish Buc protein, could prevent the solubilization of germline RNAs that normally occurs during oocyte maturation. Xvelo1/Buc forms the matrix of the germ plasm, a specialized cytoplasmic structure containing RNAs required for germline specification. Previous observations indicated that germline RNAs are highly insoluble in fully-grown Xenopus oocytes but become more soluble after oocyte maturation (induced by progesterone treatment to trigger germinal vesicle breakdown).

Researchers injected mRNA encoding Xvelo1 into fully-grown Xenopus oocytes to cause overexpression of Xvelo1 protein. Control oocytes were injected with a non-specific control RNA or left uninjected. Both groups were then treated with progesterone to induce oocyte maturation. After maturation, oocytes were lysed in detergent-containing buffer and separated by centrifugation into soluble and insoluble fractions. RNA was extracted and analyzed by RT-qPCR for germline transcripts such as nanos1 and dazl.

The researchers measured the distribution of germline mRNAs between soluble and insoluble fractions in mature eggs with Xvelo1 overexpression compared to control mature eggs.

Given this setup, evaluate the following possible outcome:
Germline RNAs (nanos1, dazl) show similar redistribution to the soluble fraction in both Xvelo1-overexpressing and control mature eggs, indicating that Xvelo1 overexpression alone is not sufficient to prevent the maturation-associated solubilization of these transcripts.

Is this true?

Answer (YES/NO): NO